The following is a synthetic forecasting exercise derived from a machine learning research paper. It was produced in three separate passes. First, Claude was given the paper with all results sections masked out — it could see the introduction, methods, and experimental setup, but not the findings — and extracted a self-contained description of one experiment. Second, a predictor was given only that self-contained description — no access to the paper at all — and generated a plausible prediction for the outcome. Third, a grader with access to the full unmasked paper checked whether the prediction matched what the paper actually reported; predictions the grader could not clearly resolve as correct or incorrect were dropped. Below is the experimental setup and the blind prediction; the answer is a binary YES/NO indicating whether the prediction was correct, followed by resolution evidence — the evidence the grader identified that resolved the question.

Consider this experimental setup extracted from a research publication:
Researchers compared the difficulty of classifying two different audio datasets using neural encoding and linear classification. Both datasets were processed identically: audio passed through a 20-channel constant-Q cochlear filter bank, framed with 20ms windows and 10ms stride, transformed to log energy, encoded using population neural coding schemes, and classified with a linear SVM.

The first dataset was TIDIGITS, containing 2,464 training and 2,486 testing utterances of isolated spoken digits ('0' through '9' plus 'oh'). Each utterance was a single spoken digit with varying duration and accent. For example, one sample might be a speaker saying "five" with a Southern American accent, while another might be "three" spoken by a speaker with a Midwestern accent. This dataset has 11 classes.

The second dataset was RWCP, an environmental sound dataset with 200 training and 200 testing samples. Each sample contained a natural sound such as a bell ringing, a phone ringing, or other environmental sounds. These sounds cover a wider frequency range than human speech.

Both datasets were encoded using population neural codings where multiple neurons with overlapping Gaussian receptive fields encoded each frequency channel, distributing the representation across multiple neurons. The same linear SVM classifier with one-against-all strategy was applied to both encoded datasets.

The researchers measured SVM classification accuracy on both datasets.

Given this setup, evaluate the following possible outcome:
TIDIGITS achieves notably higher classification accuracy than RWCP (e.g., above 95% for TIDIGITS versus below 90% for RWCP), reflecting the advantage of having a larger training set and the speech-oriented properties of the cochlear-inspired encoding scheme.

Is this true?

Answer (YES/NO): NO